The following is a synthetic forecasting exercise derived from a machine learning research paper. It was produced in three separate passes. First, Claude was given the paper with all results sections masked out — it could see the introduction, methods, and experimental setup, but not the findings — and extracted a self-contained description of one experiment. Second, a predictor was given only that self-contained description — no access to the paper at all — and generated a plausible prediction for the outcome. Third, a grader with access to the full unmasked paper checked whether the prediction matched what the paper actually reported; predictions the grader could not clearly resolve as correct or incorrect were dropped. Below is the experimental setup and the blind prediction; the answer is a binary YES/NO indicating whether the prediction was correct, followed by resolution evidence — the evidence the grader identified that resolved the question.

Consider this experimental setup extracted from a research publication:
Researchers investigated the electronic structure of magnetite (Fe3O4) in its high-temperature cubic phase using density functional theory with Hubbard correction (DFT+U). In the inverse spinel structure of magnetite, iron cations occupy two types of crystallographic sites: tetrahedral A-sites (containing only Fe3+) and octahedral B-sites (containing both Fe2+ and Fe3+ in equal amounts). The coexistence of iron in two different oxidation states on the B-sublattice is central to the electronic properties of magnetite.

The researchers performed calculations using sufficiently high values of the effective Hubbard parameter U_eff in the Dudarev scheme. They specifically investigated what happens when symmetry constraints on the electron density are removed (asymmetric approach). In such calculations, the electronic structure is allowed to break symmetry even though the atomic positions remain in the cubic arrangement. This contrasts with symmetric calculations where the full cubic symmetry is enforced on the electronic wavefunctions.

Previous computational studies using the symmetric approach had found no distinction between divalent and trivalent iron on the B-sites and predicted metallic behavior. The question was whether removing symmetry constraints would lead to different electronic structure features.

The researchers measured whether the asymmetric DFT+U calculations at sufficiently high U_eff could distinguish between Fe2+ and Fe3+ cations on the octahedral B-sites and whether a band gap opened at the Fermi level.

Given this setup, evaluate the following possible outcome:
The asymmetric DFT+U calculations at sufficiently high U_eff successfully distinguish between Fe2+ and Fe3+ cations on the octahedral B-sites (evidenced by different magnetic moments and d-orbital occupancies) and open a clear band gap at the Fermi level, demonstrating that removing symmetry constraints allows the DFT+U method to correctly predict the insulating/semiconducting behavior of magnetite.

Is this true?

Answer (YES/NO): YES